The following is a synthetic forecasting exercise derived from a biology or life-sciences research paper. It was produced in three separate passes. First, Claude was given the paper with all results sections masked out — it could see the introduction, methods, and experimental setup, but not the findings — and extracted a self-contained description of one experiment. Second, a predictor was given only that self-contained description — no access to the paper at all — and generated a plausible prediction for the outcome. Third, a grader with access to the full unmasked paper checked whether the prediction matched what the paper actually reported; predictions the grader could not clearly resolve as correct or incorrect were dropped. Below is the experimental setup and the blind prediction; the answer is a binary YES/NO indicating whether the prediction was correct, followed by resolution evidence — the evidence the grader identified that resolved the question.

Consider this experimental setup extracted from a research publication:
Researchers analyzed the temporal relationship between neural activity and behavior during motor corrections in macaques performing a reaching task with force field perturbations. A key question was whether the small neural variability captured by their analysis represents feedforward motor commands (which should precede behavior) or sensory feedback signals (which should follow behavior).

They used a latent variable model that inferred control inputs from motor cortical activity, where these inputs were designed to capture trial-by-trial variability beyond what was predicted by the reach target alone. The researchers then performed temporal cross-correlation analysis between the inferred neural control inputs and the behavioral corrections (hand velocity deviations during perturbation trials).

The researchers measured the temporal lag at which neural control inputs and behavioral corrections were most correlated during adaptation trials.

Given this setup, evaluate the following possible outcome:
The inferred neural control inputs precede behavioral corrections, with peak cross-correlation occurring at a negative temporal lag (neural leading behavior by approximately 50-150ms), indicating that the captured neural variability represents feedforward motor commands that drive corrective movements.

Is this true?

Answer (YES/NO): NO